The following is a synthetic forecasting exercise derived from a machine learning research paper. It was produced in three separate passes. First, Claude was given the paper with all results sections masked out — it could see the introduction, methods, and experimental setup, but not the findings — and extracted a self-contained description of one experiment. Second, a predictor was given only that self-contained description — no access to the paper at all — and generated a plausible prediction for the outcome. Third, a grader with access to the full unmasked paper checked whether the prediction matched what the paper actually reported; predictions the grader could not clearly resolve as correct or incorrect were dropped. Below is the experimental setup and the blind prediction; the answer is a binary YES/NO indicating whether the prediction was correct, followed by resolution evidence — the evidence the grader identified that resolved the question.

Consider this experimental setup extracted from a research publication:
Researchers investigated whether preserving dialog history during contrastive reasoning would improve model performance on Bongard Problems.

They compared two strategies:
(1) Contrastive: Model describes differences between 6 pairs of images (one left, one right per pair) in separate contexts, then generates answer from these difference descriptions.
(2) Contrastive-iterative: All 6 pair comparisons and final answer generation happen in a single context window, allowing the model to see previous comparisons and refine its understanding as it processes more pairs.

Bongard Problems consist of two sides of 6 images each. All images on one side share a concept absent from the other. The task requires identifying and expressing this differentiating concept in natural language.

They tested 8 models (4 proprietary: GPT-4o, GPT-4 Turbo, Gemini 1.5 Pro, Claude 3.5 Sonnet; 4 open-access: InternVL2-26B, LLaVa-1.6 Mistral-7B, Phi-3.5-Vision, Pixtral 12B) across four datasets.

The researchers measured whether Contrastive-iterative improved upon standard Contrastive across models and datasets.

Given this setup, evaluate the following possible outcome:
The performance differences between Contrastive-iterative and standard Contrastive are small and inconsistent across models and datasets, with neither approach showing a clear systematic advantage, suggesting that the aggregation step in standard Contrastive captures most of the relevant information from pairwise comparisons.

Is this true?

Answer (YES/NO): NO